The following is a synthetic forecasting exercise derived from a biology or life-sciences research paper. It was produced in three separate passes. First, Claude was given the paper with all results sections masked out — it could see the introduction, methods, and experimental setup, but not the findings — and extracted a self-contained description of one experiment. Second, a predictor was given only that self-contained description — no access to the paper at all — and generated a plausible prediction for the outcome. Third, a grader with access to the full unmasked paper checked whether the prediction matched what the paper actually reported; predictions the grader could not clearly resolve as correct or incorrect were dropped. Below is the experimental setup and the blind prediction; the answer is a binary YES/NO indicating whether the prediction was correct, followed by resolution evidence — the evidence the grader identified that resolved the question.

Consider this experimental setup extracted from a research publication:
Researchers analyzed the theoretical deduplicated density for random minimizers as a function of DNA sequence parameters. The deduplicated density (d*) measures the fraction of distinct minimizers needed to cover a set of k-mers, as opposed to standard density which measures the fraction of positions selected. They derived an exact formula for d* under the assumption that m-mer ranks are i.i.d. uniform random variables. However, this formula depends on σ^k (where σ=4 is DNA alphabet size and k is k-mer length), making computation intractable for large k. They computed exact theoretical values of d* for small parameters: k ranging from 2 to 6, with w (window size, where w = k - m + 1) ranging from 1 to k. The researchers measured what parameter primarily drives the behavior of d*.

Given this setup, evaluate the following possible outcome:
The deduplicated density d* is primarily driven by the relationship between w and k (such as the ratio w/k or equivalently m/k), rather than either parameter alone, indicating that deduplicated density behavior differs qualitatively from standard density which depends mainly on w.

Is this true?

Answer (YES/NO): NO